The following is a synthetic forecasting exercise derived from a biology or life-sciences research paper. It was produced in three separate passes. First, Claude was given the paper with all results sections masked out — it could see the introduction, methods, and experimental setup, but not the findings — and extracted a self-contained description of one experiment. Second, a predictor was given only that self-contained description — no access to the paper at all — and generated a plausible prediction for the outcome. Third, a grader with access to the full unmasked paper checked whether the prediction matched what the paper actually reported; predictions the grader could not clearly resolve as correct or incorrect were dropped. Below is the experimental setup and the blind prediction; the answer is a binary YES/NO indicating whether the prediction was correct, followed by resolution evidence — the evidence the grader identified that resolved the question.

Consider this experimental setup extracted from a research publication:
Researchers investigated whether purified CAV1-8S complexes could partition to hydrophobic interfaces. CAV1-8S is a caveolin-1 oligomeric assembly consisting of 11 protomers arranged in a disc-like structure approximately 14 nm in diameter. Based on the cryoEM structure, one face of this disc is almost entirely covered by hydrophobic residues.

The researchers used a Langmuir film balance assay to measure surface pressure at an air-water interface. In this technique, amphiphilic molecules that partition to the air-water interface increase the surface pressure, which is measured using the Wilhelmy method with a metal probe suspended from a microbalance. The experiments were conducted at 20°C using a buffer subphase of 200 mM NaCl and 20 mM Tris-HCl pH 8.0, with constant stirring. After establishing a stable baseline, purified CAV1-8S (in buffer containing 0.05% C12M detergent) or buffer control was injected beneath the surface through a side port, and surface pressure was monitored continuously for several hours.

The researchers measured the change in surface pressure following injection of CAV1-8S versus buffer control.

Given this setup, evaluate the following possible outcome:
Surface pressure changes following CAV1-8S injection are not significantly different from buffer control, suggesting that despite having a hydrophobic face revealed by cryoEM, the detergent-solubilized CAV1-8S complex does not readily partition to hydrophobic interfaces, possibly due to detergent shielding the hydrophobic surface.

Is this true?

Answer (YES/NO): NO